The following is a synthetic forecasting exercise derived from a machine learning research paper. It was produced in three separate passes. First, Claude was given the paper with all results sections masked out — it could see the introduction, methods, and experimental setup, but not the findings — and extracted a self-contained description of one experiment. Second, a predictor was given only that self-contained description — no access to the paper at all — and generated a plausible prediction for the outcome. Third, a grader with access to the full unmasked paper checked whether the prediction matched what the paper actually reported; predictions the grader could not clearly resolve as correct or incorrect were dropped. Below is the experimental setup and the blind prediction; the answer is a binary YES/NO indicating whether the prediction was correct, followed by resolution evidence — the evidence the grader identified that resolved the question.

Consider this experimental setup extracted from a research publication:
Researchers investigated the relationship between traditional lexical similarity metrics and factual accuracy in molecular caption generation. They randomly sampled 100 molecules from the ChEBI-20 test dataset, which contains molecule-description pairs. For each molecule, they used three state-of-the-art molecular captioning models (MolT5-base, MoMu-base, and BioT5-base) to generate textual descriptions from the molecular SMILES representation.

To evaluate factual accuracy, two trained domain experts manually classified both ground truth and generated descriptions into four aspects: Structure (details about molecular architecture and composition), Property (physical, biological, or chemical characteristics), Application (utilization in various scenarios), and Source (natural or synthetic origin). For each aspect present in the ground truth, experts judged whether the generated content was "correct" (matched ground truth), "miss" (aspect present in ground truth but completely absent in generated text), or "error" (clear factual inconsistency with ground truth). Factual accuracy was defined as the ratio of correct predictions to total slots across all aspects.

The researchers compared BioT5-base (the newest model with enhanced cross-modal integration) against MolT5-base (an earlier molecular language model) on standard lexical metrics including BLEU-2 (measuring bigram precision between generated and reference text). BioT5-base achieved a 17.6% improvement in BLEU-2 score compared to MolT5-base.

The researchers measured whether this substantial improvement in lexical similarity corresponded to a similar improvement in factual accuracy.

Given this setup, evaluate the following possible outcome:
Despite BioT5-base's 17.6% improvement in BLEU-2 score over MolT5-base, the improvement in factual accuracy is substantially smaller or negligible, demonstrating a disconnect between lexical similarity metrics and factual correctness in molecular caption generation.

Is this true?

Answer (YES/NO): YES